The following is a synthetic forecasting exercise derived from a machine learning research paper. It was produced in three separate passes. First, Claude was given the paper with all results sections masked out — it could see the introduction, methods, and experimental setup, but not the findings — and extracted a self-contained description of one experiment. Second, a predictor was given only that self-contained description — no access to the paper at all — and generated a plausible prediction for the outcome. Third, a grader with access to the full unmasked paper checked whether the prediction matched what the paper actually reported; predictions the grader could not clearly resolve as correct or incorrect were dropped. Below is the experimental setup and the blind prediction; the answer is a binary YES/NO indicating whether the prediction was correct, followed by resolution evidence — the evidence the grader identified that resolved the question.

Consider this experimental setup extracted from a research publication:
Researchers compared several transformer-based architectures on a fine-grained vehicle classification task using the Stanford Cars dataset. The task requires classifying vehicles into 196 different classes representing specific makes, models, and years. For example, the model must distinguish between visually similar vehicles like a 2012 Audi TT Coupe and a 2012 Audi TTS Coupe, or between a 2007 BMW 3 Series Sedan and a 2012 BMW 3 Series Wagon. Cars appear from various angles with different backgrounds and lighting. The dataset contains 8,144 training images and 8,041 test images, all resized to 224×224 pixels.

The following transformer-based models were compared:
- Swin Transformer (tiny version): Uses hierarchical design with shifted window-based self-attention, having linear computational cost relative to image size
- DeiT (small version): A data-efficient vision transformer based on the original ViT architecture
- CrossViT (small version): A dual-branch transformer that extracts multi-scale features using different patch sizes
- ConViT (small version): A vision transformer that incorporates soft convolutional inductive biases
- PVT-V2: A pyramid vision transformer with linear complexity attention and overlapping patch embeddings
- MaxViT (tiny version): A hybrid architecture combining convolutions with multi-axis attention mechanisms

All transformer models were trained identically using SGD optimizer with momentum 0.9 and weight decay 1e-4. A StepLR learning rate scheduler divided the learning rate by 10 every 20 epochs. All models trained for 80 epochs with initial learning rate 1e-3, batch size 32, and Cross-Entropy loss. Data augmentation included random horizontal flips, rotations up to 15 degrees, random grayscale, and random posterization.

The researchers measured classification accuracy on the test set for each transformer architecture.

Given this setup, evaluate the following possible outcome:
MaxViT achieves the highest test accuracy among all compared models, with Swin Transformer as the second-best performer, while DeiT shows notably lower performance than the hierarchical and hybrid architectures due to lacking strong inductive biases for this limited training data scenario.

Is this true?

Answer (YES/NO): NO